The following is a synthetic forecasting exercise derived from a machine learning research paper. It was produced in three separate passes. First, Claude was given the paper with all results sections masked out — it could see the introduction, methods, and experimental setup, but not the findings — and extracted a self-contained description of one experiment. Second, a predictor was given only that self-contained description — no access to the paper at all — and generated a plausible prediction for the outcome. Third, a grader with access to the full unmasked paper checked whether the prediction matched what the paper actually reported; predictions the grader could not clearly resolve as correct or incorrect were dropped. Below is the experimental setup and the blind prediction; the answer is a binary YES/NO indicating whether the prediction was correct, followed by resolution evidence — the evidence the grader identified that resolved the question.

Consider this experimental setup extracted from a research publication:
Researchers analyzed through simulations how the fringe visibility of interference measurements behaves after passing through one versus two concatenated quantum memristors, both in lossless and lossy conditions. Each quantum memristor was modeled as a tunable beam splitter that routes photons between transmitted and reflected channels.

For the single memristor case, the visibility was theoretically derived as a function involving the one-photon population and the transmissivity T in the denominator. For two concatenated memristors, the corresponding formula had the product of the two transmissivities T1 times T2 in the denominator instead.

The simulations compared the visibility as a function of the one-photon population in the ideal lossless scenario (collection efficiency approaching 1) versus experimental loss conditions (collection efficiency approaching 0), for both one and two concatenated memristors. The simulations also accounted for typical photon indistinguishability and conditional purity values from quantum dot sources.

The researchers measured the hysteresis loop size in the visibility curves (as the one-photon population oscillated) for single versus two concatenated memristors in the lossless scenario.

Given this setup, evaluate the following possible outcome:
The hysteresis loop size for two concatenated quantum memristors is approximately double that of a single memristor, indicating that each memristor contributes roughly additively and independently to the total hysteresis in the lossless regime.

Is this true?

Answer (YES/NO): NO